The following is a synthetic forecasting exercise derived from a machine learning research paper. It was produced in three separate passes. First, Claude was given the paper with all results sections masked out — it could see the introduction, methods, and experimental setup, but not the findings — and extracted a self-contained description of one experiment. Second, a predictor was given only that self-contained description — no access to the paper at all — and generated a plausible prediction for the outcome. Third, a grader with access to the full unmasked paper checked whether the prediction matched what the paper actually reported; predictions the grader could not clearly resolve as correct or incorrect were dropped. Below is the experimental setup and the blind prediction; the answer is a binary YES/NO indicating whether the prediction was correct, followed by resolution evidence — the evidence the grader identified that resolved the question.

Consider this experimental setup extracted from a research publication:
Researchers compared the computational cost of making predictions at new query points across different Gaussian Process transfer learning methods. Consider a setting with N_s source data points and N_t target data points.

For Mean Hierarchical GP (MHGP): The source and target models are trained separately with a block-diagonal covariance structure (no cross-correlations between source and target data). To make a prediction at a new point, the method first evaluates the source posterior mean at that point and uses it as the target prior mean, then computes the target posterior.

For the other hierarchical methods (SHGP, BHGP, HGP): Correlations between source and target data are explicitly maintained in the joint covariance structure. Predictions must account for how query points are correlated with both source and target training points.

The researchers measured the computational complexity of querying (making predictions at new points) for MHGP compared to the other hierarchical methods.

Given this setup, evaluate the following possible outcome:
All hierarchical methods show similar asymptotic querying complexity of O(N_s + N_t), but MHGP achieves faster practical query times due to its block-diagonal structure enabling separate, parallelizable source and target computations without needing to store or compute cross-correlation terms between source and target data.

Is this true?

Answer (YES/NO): NO